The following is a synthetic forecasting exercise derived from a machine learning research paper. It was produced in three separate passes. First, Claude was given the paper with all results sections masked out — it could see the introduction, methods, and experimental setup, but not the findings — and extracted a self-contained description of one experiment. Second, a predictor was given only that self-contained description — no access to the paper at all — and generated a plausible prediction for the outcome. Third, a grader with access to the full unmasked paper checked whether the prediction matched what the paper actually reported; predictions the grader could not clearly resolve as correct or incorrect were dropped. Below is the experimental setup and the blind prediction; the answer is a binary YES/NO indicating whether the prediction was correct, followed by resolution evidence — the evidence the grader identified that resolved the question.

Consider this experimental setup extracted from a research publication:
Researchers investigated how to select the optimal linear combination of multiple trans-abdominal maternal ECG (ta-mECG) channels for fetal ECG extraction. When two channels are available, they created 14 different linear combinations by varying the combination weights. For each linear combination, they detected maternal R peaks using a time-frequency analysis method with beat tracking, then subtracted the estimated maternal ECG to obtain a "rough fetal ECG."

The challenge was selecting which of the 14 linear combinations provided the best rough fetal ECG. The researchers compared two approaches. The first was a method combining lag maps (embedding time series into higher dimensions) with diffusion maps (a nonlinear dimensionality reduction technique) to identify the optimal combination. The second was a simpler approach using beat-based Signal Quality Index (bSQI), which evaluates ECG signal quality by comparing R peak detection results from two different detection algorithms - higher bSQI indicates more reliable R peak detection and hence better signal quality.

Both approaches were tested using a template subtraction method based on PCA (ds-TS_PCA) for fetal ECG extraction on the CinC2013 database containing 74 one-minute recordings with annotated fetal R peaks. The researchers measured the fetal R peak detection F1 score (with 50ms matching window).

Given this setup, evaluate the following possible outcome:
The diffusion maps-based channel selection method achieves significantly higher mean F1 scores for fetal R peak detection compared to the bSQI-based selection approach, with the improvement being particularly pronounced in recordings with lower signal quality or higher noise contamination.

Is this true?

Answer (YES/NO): NO